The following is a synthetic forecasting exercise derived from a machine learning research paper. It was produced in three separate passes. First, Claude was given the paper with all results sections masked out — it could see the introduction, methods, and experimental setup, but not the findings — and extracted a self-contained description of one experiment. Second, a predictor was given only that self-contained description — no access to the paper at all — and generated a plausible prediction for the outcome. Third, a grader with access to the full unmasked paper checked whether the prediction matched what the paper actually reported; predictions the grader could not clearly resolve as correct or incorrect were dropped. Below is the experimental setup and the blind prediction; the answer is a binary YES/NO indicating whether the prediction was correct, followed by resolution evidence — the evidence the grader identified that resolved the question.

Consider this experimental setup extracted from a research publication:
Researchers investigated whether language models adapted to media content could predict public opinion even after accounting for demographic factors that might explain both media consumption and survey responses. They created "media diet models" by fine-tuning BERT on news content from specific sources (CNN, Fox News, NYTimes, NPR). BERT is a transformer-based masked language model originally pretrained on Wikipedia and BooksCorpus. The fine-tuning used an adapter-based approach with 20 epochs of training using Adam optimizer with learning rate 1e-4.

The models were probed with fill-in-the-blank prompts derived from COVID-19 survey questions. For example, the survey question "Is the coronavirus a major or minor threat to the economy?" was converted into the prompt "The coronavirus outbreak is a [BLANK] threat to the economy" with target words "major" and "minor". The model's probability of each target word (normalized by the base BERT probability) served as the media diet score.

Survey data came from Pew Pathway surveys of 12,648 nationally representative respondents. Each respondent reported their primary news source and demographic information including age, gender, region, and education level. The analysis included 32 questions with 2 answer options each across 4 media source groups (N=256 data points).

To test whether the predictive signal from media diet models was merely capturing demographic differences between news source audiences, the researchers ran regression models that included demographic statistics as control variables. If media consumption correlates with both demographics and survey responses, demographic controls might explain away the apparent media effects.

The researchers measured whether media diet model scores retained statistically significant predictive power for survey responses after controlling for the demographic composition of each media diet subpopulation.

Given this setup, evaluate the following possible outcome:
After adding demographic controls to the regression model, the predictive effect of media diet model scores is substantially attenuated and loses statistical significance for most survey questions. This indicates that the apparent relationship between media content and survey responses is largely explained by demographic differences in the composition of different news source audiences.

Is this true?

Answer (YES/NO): NO